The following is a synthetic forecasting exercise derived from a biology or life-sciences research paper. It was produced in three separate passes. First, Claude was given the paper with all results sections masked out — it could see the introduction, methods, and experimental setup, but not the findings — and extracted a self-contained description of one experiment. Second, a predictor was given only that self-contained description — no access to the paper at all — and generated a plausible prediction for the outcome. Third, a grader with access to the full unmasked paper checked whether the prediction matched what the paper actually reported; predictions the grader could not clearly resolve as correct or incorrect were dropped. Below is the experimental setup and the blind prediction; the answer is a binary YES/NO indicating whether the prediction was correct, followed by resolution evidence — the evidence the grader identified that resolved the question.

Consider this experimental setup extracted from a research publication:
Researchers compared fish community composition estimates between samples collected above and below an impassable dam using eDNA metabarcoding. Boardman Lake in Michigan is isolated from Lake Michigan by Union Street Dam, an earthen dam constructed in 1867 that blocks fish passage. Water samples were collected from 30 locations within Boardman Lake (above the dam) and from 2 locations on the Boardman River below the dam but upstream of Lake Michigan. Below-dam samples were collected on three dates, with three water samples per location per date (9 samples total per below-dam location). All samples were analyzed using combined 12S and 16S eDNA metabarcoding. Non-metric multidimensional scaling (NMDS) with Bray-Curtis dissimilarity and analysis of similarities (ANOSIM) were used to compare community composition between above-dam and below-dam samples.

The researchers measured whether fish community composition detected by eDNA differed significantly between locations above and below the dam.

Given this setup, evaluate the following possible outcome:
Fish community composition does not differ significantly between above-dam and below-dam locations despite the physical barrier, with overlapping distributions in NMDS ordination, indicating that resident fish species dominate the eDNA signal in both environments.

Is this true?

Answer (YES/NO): NO